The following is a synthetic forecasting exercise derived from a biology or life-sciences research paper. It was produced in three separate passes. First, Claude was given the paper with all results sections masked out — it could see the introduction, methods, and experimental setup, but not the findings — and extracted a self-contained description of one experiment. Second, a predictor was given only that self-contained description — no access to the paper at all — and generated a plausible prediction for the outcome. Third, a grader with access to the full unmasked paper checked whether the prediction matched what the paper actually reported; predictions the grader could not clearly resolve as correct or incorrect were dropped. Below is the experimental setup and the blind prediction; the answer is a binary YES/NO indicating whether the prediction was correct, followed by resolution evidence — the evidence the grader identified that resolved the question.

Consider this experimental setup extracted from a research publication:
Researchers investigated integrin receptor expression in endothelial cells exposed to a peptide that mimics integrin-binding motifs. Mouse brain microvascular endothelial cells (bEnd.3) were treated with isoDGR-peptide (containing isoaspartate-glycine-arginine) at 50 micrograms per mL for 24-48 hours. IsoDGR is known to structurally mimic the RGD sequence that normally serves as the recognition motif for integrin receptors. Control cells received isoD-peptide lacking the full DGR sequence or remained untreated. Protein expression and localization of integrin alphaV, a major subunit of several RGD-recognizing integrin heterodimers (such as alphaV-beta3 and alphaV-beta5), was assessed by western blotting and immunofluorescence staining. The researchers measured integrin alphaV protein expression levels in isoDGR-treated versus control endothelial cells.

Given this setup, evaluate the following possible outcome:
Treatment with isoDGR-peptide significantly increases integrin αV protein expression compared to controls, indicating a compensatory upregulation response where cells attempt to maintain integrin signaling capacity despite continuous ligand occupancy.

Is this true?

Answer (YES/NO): YES